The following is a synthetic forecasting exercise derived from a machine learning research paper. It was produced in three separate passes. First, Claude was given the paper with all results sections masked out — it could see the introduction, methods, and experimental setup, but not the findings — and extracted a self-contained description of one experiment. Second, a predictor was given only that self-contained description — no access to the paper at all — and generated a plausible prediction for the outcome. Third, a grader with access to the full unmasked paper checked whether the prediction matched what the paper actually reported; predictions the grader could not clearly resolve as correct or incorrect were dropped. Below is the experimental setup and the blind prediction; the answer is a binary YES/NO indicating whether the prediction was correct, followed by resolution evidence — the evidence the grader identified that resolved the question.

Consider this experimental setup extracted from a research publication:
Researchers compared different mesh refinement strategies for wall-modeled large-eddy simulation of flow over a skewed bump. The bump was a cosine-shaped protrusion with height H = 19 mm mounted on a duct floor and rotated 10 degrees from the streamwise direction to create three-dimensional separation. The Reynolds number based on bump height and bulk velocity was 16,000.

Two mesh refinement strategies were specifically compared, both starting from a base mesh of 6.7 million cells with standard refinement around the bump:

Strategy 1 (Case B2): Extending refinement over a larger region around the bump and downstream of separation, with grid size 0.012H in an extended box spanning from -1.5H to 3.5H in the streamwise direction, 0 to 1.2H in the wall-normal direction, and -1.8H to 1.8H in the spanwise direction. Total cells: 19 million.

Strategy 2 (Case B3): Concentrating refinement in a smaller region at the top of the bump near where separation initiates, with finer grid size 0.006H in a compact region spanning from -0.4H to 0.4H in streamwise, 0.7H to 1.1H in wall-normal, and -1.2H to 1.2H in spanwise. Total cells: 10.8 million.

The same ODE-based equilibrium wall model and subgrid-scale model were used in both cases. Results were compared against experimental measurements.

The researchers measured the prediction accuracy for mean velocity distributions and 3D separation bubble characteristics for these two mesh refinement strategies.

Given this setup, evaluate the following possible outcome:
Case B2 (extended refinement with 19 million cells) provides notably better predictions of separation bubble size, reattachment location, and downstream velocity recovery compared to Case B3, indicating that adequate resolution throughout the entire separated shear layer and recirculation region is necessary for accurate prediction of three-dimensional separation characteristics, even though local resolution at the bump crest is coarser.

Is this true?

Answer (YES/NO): NO